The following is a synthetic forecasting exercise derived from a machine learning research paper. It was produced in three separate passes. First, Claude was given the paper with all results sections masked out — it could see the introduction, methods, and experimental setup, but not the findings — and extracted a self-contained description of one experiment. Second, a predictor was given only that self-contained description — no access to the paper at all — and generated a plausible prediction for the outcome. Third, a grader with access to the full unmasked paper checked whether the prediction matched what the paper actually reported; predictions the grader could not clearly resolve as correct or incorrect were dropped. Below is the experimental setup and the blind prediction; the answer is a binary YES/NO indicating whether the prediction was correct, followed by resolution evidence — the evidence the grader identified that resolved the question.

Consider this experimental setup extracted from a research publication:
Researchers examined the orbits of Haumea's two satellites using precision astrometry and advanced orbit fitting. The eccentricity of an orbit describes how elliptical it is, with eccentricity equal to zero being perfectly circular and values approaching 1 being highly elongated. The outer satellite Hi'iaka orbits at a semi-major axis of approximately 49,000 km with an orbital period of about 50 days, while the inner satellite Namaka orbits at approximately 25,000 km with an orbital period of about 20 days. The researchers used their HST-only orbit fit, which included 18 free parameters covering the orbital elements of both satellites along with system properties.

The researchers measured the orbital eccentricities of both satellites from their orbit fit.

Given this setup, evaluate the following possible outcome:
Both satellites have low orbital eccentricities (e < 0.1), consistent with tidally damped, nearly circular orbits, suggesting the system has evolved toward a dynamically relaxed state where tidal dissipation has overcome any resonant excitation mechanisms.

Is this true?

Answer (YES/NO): NO